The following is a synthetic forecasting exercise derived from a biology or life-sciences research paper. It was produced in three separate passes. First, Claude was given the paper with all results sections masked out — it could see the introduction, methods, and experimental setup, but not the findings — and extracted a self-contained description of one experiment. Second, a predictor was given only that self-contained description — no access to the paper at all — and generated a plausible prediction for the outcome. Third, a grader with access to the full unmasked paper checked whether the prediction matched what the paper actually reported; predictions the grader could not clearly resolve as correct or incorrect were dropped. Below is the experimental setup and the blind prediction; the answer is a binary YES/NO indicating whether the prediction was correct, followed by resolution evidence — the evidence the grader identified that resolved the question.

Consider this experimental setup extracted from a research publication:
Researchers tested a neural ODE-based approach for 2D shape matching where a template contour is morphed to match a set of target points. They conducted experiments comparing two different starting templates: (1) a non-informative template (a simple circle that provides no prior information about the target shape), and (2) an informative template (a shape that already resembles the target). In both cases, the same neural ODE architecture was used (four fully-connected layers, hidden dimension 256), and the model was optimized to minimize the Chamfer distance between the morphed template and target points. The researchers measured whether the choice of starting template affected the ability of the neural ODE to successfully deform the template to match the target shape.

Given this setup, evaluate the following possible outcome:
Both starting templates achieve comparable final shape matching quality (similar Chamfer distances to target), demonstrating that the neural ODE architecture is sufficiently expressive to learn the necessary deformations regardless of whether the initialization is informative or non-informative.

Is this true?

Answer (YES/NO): YES